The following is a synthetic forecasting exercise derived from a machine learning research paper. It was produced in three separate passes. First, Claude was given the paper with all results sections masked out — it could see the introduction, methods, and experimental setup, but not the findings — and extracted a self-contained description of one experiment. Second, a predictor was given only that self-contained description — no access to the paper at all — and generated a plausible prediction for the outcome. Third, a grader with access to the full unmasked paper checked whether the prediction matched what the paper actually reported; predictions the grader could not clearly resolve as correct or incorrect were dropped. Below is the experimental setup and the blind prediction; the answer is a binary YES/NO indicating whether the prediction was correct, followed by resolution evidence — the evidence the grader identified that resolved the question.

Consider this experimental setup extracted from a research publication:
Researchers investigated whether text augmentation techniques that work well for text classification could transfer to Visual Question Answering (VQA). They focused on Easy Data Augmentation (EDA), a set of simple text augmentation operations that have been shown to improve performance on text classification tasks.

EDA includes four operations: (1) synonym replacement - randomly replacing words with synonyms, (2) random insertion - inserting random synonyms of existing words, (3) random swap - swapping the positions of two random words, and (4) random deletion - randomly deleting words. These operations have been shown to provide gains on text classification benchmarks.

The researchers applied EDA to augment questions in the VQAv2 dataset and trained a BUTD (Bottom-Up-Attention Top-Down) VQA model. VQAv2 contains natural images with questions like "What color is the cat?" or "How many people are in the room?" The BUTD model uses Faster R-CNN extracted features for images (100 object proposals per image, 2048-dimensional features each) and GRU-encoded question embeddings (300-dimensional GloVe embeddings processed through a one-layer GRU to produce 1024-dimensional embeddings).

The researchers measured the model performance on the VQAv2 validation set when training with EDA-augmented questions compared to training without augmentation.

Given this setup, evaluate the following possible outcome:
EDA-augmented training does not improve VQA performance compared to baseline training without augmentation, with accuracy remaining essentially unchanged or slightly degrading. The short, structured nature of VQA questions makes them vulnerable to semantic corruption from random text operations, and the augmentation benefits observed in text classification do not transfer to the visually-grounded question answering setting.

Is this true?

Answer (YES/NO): YES